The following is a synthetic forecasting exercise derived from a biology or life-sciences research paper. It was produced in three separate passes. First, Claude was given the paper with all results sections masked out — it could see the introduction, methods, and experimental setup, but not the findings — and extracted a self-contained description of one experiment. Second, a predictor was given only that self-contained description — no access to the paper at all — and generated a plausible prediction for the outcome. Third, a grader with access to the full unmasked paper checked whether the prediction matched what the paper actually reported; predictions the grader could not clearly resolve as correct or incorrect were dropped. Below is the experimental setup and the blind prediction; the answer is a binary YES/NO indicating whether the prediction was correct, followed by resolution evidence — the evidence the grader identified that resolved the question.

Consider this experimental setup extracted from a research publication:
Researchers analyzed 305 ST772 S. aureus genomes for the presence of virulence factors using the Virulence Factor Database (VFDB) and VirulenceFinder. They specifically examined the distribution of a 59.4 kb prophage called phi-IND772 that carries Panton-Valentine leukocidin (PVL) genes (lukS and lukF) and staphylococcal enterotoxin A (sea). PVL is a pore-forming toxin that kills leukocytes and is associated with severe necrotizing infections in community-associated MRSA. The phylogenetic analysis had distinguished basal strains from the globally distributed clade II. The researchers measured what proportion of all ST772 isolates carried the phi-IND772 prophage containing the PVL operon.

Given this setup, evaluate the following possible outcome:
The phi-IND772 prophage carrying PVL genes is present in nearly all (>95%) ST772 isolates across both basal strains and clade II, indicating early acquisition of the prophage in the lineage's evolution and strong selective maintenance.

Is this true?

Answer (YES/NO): YES